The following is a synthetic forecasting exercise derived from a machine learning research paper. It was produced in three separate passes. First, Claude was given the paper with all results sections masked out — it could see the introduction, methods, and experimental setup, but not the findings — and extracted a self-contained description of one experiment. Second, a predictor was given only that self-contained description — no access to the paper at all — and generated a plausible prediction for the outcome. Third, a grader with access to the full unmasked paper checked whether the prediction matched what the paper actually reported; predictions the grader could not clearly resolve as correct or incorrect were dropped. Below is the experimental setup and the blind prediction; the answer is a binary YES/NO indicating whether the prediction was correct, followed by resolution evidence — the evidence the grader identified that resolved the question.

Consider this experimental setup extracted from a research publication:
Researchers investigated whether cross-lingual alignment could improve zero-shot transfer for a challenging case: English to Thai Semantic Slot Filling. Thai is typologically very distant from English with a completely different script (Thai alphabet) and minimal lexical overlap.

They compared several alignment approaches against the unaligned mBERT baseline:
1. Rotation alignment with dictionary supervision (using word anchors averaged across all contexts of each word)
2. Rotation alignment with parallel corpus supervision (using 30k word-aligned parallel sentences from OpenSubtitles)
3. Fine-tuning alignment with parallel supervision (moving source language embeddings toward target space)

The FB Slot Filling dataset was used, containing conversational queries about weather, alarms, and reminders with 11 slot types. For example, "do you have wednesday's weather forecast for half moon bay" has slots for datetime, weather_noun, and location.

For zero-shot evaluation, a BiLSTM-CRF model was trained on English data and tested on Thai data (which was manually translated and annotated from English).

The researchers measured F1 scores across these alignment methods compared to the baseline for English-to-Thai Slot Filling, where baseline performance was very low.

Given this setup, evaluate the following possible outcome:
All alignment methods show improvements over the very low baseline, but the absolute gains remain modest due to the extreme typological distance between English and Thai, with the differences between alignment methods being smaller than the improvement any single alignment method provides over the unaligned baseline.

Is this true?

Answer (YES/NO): NO